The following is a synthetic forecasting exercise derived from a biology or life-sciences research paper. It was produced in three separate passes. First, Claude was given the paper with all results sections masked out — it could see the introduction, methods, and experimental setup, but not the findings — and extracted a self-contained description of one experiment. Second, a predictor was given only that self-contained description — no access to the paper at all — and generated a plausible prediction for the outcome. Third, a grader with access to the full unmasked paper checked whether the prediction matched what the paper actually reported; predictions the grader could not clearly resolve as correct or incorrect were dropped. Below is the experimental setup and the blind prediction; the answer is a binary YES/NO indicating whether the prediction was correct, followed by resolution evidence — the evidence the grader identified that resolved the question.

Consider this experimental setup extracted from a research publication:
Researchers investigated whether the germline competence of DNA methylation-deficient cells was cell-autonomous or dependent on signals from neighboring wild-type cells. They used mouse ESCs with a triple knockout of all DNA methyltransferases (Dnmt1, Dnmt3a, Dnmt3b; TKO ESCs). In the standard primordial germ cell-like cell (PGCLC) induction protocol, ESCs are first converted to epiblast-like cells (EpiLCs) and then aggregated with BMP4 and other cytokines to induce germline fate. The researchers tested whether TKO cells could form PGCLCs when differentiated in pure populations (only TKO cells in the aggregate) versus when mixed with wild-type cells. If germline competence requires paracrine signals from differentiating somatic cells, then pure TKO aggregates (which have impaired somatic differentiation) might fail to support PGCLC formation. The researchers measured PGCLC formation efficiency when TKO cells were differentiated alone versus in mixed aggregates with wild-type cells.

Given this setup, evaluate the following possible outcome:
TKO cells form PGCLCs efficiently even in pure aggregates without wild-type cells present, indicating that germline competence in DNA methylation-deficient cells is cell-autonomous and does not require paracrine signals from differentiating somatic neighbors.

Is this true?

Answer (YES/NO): YES